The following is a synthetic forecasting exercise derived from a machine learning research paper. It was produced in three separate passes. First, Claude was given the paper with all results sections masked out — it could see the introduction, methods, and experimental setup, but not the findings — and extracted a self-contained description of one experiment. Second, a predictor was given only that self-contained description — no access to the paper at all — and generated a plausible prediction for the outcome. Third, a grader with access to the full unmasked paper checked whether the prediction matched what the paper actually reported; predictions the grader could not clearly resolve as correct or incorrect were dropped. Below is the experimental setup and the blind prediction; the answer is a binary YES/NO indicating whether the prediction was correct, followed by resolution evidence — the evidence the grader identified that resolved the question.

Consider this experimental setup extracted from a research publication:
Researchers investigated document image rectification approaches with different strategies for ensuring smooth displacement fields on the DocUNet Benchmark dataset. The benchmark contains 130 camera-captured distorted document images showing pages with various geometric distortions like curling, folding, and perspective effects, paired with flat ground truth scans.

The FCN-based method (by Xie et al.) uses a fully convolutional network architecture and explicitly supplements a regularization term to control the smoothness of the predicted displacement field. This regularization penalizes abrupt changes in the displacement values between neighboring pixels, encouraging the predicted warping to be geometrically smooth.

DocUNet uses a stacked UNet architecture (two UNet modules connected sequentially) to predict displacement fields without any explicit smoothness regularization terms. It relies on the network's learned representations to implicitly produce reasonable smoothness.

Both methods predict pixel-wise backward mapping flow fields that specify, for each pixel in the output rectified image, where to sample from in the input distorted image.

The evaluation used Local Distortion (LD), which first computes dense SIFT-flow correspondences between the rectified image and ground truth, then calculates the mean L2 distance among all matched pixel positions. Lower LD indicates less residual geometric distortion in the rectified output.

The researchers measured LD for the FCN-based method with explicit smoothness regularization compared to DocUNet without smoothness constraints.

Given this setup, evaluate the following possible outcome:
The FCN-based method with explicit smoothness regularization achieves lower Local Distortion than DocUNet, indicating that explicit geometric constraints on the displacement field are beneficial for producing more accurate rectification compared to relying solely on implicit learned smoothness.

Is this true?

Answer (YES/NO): YES